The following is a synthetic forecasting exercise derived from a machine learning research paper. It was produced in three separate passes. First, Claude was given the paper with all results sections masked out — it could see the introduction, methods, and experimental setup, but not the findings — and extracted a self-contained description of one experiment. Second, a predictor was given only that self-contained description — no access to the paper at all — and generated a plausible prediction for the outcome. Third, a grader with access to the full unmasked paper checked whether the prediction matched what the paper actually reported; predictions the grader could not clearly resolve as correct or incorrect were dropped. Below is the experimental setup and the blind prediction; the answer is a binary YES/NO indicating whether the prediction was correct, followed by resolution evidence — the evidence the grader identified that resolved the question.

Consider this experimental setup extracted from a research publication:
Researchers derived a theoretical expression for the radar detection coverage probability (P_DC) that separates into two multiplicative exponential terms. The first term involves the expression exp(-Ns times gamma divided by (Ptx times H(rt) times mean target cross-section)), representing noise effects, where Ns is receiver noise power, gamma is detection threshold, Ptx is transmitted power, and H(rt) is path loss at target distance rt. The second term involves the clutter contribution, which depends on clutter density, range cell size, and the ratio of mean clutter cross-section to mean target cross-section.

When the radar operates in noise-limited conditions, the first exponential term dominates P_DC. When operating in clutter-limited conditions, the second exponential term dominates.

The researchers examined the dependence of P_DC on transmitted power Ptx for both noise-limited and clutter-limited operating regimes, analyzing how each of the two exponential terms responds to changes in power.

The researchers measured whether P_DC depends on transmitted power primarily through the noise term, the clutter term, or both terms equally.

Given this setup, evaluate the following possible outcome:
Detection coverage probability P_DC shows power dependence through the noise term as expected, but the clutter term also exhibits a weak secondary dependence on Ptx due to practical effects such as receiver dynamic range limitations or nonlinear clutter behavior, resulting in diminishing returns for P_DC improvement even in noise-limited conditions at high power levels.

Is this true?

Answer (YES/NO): NO